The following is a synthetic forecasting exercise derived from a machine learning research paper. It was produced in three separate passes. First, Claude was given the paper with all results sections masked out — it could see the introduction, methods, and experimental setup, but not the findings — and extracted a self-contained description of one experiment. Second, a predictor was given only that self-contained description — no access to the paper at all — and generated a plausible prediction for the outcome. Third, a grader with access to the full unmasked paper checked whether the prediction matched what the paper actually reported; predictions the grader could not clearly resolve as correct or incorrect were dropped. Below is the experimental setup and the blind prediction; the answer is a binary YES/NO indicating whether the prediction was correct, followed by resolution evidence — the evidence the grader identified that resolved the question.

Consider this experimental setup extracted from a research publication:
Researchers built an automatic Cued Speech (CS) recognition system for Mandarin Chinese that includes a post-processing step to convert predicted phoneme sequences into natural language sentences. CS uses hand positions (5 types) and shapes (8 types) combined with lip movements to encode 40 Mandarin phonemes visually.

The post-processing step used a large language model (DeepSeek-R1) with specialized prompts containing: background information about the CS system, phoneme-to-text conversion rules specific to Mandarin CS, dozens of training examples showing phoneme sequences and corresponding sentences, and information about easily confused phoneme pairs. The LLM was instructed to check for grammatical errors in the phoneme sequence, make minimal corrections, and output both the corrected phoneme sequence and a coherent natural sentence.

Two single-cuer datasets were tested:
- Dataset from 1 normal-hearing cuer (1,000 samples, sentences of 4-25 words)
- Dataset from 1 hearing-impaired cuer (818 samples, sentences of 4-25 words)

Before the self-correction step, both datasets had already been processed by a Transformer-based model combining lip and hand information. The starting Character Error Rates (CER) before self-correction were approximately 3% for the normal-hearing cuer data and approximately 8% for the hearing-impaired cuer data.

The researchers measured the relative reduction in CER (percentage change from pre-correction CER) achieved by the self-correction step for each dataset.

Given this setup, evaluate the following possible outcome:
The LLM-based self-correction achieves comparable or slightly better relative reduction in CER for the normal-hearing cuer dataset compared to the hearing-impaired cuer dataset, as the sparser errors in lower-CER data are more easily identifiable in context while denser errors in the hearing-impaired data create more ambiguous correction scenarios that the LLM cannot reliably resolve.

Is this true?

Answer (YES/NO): NO